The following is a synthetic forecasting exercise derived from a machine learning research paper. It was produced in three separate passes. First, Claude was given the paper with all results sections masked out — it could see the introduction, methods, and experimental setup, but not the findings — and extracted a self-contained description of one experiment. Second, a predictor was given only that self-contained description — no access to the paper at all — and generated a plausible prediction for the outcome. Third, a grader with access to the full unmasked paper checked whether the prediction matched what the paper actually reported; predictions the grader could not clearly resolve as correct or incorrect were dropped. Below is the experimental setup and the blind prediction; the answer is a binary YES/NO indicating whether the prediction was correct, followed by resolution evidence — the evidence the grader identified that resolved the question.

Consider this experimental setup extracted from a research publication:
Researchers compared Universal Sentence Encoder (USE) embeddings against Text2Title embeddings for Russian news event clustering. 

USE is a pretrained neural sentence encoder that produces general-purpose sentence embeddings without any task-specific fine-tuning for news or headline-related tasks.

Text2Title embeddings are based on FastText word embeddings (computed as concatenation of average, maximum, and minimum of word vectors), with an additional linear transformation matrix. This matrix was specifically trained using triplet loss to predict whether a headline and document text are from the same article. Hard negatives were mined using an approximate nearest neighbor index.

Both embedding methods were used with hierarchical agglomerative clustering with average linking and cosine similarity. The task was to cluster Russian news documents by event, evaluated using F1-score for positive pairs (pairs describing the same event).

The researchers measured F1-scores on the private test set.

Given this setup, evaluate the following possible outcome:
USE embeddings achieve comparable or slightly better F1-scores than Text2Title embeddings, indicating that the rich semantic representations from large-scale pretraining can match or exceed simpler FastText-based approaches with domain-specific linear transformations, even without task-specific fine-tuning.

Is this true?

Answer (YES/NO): YES